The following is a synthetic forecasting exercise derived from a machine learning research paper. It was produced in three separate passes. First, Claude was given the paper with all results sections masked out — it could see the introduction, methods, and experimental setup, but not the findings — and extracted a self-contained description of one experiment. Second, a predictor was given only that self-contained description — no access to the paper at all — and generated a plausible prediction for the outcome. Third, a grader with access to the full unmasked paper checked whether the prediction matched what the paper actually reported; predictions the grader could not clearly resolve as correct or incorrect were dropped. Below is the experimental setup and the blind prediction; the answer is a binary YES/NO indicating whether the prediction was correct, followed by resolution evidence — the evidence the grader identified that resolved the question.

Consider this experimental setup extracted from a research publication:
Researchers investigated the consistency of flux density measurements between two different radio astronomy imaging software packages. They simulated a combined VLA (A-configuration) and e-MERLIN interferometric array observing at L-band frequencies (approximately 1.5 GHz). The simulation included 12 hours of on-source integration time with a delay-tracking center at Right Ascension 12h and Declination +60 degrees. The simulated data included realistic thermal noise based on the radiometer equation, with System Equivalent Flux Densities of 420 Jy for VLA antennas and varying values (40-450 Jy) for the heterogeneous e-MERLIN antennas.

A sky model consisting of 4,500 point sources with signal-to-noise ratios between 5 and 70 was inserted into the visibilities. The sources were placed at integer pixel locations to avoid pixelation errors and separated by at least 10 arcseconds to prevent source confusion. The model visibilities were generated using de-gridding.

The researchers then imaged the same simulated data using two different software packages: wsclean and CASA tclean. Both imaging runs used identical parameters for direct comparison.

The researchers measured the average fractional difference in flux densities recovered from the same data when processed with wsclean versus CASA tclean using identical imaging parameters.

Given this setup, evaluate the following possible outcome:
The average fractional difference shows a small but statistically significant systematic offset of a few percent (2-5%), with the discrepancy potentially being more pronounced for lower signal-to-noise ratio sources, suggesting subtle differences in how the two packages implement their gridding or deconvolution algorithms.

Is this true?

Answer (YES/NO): NO